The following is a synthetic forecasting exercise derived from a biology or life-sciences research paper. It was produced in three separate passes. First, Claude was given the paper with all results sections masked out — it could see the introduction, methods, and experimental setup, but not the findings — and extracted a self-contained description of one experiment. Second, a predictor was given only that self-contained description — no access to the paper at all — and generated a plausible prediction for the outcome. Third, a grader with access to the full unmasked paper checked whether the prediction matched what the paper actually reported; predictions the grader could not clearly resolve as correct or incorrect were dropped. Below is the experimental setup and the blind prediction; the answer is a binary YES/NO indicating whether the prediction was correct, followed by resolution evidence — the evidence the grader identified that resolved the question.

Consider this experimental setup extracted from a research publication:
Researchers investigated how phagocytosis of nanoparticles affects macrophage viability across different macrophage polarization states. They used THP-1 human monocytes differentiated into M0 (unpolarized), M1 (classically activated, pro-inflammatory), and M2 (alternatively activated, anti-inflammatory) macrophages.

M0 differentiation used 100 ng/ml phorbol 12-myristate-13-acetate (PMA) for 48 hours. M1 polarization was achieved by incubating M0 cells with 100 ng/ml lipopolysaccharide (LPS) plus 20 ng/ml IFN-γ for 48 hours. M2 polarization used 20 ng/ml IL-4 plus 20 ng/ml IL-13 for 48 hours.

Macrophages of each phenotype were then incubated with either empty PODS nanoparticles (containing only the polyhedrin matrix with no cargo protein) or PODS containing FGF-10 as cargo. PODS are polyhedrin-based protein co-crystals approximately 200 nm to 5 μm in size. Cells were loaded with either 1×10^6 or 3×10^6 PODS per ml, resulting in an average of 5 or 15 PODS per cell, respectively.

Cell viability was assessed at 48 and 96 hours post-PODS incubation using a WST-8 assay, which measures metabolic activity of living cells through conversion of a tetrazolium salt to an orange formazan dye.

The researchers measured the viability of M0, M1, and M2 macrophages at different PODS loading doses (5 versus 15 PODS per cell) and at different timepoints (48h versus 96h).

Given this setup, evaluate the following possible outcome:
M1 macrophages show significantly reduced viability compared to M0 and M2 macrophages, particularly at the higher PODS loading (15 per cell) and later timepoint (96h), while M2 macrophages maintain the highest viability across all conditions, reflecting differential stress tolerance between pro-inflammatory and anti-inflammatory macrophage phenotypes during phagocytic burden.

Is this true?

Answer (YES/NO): NO